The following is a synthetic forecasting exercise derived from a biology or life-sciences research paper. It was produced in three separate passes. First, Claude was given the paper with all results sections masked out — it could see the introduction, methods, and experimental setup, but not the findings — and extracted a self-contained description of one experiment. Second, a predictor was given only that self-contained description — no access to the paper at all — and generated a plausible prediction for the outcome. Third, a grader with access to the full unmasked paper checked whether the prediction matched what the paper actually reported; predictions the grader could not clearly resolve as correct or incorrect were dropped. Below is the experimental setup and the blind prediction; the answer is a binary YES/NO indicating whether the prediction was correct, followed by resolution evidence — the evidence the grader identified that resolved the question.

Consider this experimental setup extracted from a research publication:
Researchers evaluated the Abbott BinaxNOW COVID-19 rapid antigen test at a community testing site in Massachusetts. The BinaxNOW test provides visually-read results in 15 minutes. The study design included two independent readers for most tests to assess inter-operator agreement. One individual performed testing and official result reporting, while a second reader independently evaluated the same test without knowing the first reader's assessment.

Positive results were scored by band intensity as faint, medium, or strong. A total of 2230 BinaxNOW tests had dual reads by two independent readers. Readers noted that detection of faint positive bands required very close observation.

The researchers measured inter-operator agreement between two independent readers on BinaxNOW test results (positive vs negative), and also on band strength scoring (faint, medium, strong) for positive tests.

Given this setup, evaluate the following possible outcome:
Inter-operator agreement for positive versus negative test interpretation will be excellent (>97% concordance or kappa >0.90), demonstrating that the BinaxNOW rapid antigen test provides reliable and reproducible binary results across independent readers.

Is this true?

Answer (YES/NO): YES